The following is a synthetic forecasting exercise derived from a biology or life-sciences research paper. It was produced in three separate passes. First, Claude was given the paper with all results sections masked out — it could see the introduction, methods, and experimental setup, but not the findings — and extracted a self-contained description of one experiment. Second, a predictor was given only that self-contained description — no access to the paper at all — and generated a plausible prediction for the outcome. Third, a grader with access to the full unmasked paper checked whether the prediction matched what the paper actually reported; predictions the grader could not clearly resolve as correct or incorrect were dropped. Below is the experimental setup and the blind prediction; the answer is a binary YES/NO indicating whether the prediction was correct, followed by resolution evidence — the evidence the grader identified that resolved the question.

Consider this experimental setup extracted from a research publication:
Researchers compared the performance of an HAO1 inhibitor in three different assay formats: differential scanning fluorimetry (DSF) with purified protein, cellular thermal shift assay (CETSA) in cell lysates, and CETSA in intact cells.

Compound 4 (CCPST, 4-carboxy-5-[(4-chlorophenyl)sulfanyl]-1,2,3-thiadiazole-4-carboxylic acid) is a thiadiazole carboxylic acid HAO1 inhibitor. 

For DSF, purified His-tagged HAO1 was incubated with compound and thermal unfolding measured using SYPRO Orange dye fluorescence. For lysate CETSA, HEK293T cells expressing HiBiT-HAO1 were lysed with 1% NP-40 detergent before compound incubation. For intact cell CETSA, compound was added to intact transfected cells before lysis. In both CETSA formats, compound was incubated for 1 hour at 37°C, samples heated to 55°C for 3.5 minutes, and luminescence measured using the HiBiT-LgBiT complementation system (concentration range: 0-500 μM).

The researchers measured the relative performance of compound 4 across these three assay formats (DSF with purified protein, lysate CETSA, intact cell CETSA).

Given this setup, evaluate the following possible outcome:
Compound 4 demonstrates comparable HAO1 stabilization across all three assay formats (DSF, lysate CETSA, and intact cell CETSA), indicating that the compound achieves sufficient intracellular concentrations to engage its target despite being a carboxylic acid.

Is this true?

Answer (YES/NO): NO